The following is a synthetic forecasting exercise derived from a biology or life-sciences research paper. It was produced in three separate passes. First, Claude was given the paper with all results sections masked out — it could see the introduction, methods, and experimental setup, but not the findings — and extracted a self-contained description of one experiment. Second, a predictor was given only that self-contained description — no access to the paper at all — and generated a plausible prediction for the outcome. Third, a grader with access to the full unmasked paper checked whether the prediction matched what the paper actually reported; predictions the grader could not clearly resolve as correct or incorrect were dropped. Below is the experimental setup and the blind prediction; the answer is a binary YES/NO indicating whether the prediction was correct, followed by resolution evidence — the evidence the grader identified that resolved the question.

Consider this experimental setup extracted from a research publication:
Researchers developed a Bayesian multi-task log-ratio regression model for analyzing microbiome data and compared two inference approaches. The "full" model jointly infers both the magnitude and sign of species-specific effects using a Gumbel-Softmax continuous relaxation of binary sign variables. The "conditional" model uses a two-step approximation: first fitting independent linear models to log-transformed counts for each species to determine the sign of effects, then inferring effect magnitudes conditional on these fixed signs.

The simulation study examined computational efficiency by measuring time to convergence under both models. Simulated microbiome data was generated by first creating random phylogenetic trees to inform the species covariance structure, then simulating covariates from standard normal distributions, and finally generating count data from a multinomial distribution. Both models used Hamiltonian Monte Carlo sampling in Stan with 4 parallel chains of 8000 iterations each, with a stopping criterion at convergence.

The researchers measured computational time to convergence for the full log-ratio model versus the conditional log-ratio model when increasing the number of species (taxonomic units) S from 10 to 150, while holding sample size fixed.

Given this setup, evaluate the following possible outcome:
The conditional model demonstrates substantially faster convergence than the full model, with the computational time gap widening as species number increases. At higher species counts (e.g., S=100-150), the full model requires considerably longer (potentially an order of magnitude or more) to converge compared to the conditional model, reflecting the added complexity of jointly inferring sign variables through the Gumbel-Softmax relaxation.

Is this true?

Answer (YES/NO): NO